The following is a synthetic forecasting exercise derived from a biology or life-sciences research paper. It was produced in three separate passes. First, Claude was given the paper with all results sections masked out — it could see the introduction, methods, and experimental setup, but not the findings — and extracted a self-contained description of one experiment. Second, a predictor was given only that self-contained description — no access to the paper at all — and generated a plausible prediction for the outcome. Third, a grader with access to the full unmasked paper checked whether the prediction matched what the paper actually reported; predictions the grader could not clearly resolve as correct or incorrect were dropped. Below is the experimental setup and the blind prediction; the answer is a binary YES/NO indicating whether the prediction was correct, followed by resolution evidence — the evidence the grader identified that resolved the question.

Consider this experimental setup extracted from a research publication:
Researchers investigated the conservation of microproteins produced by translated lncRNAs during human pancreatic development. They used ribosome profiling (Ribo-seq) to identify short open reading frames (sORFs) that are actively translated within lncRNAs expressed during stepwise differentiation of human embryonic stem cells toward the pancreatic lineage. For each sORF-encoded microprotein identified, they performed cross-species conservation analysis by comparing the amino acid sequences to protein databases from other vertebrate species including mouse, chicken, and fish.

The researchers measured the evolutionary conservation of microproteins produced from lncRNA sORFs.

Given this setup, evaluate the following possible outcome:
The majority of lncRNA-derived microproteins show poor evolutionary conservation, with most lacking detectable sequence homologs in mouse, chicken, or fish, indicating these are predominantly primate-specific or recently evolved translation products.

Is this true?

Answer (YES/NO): YES